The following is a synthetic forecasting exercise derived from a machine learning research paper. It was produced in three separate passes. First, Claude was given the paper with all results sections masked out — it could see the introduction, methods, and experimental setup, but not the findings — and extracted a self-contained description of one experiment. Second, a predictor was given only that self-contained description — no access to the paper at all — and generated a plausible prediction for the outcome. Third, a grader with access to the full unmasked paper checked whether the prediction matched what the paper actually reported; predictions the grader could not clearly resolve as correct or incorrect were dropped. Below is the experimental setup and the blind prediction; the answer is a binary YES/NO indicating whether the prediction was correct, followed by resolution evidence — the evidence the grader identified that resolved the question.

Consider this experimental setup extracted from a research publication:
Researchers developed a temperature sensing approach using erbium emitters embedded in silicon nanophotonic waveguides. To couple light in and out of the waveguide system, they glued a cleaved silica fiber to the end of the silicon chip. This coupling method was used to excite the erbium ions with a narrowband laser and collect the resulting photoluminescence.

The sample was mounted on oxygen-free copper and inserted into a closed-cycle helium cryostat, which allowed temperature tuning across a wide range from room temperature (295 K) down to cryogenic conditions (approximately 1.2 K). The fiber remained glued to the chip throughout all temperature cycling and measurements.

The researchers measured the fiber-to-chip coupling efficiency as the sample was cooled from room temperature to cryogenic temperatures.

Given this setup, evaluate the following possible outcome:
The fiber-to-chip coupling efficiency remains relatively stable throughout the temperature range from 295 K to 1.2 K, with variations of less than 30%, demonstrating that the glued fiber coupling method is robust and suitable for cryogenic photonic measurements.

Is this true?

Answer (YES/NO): YES